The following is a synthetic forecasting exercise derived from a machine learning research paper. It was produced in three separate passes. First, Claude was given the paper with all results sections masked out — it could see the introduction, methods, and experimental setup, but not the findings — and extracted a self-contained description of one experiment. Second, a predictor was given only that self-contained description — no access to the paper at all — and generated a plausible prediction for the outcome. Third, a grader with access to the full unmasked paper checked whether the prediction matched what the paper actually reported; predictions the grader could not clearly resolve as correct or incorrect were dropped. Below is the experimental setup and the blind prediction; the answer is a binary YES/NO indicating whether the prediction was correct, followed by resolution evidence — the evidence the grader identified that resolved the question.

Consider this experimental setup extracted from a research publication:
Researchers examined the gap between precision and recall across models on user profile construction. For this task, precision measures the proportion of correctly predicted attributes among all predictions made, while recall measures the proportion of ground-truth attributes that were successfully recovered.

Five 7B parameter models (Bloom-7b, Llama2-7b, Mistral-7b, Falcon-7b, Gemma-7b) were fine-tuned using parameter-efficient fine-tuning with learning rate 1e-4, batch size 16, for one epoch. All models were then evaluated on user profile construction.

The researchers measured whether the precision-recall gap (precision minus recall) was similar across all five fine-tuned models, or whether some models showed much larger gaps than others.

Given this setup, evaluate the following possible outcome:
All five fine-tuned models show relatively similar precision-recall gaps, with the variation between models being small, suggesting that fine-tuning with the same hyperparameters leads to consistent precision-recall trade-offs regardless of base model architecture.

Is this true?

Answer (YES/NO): NO